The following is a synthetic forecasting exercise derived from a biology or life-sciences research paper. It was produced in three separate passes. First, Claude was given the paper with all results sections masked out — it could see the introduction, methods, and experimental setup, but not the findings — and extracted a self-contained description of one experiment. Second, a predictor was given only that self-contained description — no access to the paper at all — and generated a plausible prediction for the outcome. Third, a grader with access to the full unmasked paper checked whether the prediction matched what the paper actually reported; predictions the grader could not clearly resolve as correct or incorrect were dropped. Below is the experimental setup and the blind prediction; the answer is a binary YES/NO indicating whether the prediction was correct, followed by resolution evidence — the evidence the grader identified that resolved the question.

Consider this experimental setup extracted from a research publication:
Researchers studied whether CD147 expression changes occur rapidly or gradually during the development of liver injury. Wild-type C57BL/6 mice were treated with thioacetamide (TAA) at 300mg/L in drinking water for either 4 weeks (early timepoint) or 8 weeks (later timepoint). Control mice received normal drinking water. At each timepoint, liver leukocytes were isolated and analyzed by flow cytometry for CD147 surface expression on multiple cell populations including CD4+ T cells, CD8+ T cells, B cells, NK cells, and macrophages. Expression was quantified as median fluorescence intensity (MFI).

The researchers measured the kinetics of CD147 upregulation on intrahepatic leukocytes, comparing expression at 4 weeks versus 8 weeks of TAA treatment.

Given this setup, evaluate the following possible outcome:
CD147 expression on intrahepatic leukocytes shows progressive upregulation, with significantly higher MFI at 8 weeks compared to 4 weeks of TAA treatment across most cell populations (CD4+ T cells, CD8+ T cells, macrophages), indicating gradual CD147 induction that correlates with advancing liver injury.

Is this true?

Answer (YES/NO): YES